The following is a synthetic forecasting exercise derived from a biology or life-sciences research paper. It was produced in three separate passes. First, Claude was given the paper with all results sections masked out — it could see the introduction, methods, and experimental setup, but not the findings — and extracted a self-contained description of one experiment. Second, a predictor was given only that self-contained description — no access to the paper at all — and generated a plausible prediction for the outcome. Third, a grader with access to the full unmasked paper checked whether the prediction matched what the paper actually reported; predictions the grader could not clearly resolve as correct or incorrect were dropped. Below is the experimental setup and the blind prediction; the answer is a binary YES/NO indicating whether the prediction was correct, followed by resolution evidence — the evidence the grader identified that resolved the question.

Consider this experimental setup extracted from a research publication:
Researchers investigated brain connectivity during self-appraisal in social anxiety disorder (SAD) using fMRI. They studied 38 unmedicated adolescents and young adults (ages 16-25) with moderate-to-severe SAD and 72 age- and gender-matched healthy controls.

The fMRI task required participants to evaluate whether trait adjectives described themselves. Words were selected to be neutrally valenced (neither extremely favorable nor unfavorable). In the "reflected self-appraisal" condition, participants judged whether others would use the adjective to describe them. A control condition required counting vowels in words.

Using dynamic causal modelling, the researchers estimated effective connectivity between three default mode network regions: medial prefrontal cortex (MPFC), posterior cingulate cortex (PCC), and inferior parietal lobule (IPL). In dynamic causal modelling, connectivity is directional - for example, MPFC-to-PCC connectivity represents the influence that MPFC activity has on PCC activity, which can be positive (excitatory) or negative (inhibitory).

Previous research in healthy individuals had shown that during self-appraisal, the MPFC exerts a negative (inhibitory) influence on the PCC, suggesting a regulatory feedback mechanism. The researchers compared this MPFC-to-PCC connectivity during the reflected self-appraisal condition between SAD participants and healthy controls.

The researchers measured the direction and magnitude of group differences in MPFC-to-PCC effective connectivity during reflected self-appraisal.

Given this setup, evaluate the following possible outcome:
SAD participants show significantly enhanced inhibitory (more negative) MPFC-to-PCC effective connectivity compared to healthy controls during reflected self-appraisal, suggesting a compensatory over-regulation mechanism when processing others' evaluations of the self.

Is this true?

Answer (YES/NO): NO